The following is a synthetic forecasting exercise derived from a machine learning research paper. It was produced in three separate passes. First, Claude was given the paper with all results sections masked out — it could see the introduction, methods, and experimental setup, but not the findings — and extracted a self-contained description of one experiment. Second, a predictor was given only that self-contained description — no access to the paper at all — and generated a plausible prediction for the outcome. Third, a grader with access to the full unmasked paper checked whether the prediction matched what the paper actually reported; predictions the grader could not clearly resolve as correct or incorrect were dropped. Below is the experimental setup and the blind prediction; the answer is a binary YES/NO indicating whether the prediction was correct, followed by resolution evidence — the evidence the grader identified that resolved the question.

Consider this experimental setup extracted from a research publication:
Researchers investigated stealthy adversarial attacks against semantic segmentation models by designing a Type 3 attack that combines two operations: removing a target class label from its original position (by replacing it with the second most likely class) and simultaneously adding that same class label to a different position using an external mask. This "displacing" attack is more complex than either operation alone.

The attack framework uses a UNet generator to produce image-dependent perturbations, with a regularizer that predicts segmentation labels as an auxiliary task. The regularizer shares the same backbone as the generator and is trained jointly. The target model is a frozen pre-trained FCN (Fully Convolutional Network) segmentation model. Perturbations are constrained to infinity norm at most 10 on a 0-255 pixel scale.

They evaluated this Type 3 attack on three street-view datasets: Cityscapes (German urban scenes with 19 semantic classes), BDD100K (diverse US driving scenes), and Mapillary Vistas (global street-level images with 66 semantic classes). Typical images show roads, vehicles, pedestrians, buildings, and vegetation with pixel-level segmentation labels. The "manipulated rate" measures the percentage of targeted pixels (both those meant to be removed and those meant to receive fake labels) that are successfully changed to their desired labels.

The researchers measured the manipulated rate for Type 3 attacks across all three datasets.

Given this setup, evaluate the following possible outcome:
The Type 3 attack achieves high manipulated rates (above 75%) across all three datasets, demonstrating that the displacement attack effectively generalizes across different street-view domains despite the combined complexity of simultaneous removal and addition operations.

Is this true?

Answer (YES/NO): NO